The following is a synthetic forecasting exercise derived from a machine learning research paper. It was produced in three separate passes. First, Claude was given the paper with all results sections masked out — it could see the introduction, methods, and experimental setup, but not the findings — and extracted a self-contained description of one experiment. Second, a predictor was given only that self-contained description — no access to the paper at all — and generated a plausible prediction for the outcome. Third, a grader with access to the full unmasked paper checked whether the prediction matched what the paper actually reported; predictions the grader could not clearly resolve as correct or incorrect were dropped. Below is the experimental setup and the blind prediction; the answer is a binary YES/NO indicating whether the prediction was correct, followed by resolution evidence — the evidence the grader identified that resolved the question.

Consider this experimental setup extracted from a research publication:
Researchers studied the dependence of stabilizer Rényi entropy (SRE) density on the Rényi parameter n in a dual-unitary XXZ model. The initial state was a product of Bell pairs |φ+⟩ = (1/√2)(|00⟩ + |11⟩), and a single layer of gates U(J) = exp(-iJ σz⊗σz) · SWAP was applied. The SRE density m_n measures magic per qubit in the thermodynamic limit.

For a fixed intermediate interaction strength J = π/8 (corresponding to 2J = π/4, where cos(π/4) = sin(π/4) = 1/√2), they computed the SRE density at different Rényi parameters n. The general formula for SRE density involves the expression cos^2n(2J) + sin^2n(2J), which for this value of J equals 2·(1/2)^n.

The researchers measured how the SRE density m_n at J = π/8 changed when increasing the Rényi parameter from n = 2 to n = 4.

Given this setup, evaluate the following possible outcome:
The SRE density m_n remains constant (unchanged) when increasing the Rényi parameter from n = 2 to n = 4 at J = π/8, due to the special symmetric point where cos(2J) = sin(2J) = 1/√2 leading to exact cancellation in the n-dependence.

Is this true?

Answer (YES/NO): NO